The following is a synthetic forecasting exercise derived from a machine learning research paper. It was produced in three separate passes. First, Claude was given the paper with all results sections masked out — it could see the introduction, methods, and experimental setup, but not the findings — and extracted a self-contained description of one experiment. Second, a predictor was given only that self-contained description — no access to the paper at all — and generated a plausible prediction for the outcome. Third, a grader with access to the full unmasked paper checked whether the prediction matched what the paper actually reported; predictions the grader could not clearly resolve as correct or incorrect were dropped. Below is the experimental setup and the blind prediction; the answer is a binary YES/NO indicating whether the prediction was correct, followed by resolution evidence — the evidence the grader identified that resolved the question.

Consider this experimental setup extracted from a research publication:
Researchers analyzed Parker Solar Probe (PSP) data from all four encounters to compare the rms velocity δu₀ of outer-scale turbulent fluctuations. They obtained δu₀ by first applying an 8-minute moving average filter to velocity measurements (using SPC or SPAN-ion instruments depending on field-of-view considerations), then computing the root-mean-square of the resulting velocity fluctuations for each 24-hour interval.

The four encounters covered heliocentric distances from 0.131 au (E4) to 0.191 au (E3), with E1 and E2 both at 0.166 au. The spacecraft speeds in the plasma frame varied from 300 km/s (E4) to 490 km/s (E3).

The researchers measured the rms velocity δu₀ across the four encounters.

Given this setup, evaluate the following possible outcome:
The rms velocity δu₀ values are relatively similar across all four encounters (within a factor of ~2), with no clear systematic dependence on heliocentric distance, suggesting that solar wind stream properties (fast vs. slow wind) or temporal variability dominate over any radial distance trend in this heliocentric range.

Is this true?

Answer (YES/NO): YES